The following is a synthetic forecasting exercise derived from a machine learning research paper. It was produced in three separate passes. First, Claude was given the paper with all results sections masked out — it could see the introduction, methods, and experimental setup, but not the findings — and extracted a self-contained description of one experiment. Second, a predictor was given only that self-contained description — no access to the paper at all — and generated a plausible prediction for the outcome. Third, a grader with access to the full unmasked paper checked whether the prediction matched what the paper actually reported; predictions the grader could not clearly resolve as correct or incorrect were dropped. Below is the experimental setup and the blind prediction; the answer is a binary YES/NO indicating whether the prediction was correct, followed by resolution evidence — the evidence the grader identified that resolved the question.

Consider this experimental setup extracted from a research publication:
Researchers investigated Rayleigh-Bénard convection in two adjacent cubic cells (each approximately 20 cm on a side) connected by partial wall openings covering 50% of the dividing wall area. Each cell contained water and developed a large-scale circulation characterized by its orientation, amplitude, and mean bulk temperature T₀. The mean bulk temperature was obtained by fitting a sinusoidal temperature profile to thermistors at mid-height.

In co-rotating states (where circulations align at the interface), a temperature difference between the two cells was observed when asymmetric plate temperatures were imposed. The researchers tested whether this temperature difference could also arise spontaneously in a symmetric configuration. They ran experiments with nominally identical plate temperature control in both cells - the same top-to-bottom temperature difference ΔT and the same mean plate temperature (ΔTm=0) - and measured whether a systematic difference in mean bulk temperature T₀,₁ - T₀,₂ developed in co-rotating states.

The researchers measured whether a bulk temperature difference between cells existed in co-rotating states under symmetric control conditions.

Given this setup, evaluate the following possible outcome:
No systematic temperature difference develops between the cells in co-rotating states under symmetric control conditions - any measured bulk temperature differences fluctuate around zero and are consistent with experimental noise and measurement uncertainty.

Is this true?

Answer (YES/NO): NO